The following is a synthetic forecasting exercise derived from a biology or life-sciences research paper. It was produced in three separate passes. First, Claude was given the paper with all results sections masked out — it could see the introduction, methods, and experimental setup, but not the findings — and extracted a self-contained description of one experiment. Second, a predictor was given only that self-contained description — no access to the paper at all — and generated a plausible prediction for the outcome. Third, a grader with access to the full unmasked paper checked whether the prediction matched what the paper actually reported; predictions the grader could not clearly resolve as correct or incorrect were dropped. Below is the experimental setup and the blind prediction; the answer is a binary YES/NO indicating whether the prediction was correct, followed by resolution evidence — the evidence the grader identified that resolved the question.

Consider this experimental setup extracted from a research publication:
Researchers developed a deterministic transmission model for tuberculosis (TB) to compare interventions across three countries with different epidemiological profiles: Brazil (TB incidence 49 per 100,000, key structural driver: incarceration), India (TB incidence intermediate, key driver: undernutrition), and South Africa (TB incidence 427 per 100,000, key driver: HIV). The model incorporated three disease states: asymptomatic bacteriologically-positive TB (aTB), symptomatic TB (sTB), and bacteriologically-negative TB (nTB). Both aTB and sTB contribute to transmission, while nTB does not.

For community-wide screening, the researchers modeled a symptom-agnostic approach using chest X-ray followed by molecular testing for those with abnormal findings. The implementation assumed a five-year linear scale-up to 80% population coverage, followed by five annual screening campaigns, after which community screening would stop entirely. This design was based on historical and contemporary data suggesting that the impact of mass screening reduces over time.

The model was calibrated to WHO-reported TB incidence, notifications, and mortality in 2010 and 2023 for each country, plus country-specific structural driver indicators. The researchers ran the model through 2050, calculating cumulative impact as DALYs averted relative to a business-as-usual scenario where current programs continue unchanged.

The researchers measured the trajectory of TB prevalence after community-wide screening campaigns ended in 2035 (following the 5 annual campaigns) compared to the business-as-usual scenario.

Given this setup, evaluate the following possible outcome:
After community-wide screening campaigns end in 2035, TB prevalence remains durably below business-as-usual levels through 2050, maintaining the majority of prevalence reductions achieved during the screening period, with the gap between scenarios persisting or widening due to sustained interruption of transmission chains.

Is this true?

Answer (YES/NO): NO